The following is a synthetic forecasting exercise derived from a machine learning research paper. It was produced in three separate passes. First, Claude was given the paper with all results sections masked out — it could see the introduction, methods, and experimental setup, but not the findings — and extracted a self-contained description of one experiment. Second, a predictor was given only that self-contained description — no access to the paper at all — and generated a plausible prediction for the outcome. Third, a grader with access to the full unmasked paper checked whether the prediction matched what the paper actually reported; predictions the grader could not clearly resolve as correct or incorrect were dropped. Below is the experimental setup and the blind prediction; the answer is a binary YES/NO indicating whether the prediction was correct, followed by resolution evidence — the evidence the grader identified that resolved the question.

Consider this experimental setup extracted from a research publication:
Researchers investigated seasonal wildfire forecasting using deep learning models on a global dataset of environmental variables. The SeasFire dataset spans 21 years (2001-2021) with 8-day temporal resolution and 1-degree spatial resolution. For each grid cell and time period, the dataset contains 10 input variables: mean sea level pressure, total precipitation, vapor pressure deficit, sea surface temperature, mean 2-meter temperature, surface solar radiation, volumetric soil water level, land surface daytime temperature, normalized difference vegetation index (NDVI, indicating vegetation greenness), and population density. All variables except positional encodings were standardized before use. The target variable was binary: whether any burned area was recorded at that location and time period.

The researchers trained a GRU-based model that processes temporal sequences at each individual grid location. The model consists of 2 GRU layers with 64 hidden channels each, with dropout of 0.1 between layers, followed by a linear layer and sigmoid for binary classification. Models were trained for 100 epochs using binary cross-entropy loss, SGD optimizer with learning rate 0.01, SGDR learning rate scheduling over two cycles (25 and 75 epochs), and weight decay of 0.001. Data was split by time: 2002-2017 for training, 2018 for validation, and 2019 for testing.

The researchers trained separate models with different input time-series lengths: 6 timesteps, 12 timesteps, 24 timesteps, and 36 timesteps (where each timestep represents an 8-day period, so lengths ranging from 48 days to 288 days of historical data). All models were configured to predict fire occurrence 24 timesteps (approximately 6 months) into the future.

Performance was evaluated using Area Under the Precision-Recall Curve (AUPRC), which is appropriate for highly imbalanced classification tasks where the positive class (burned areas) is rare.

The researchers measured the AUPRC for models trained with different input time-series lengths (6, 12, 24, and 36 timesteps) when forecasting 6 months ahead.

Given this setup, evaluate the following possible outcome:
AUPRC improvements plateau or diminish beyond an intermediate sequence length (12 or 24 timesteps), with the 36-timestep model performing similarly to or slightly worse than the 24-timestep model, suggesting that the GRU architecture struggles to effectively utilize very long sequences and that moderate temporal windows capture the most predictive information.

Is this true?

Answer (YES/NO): NO